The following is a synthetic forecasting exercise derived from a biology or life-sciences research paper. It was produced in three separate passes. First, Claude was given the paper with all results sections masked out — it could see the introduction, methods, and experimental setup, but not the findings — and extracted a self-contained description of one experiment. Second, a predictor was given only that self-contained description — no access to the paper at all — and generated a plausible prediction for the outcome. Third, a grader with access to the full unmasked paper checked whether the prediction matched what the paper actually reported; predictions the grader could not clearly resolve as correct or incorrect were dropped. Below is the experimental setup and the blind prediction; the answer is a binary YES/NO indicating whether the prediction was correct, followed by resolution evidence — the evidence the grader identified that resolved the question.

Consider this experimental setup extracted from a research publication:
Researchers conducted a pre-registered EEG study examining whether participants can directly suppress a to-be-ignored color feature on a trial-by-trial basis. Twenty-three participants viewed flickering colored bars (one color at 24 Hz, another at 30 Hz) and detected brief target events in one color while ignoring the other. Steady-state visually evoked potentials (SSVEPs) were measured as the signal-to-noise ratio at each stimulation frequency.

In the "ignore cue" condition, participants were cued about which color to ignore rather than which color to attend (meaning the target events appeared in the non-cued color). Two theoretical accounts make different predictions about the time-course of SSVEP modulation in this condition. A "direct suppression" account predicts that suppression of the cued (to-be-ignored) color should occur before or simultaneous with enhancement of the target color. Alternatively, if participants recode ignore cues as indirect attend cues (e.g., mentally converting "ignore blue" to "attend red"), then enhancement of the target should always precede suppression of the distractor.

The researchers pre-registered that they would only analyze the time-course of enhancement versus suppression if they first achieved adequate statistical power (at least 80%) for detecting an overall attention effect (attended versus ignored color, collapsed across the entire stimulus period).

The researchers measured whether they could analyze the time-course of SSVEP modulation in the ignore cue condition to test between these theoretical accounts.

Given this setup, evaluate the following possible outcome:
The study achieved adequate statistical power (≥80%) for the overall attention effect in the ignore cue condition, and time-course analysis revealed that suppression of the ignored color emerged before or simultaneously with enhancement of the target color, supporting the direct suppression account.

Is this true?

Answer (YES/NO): NO